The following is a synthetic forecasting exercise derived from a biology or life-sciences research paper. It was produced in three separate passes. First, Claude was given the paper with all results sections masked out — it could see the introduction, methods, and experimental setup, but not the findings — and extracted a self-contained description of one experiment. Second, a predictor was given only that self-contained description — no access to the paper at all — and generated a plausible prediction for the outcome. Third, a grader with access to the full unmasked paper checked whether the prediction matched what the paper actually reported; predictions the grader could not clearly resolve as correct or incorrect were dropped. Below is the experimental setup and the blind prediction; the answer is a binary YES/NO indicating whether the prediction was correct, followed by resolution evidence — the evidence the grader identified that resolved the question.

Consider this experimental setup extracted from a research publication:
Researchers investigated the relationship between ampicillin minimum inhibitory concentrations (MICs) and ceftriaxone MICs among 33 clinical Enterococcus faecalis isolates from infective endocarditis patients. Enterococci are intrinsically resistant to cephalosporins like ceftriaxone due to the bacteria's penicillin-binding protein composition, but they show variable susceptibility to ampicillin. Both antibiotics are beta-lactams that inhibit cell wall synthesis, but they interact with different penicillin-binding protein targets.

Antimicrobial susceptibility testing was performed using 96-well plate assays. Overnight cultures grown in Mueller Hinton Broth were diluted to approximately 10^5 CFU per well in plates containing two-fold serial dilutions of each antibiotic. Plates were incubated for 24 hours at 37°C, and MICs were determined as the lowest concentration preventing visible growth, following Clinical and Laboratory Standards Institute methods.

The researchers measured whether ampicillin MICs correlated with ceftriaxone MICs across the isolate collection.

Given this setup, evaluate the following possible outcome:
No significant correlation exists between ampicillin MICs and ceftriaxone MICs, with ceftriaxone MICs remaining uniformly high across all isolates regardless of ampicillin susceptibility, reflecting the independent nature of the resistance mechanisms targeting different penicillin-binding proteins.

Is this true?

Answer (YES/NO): NO